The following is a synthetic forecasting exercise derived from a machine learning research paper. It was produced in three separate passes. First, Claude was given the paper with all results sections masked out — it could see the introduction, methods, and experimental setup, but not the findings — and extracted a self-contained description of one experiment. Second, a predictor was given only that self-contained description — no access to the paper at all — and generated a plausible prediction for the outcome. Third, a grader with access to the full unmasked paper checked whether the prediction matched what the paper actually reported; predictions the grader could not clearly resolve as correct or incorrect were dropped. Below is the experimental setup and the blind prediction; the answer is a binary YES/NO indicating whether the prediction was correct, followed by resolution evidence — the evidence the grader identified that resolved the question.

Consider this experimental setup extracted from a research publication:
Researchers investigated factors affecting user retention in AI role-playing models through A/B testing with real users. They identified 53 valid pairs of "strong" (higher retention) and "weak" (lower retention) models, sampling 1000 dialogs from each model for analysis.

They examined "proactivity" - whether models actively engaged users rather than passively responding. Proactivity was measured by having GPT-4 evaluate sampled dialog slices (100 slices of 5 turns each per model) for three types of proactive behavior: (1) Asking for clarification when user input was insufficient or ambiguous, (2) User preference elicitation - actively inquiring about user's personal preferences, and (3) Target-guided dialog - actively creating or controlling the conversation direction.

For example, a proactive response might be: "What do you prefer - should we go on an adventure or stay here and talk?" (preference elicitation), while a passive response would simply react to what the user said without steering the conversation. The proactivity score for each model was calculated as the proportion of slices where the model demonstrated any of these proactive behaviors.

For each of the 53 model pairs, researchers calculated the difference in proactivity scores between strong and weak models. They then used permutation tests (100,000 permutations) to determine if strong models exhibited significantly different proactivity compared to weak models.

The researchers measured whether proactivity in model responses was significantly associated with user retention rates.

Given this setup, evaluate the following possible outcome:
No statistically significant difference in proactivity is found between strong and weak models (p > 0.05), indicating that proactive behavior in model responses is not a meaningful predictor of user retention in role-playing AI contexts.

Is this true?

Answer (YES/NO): YES